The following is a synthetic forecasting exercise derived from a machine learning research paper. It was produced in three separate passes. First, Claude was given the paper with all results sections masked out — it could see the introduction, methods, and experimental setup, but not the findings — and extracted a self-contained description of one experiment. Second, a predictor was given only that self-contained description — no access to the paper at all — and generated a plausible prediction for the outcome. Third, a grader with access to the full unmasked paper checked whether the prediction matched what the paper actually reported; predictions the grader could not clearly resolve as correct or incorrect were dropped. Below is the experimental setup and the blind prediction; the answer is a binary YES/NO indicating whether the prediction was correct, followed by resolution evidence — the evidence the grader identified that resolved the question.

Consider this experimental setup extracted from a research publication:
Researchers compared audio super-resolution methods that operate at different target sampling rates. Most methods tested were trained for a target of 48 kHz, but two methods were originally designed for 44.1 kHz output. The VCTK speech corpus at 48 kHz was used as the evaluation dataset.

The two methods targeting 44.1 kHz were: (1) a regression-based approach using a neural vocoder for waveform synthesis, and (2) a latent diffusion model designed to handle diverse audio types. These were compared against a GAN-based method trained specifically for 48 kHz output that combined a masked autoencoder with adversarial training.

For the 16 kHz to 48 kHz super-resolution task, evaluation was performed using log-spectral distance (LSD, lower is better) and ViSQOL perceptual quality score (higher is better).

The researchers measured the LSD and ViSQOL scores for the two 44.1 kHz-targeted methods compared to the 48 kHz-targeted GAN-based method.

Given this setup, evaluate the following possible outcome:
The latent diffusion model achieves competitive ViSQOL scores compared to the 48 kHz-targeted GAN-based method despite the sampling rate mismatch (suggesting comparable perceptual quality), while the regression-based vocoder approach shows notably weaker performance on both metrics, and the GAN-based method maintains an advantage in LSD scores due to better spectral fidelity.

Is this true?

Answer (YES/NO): NO